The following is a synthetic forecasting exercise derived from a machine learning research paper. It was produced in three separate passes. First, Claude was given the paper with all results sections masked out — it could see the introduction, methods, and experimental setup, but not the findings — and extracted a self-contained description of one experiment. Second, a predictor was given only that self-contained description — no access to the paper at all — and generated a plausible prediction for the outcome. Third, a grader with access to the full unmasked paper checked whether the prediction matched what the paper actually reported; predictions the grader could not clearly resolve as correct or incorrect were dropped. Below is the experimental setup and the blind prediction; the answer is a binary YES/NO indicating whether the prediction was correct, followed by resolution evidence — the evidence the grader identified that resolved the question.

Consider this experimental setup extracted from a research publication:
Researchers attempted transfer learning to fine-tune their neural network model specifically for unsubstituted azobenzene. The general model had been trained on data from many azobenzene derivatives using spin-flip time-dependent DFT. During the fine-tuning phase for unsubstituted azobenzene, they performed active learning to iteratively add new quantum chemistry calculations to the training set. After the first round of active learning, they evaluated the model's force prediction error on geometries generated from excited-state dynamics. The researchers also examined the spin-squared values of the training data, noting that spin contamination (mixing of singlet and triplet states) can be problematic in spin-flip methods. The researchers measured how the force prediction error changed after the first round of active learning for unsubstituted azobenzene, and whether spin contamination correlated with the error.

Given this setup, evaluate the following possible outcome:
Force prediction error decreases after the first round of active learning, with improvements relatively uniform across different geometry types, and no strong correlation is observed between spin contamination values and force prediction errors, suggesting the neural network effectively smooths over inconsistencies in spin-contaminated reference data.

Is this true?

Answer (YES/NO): NO